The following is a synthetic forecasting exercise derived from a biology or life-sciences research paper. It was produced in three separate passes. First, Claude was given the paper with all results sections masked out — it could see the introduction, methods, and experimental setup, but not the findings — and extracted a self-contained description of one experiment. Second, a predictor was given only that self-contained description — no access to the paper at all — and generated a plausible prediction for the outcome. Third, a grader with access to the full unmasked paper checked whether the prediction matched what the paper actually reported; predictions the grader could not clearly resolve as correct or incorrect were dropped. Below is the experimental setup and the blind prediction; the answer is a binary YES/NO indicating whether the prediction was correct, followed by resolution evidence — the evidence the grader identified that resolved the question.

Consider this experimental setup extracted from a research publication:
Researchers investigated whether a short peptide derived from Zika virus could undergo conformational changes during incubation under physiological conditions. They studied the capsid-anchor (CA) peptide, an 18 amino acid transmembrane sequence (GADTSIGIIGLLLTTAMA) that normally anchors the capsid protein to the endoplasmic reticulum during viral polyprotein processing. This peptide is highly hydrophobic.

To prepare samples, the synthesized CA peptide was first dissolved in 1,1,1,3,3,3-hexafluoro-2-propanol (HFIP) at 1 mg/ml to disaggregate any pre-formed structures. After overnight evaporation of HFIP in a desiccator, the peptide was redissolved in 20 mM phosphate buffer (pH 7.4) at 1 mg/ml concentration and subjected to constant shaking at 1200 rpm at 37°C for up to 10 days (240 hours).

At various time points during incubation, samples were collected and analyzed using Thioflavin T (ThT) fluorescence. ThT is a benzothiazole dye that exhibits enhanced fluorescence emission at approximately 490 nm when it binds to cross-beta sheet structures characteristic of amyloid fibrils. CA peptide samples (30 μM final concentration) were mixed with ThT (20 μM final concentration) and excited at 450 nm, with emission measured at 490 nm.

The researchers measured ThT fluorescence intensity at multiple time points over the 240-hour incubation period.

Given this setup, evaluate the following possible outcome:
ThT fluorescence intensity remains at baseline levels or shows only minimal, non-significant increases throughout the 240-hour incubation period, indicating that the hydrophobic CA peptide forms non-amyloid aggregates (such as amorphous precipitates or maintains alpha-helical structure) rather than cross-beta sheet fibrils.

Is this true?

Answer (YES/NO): NO